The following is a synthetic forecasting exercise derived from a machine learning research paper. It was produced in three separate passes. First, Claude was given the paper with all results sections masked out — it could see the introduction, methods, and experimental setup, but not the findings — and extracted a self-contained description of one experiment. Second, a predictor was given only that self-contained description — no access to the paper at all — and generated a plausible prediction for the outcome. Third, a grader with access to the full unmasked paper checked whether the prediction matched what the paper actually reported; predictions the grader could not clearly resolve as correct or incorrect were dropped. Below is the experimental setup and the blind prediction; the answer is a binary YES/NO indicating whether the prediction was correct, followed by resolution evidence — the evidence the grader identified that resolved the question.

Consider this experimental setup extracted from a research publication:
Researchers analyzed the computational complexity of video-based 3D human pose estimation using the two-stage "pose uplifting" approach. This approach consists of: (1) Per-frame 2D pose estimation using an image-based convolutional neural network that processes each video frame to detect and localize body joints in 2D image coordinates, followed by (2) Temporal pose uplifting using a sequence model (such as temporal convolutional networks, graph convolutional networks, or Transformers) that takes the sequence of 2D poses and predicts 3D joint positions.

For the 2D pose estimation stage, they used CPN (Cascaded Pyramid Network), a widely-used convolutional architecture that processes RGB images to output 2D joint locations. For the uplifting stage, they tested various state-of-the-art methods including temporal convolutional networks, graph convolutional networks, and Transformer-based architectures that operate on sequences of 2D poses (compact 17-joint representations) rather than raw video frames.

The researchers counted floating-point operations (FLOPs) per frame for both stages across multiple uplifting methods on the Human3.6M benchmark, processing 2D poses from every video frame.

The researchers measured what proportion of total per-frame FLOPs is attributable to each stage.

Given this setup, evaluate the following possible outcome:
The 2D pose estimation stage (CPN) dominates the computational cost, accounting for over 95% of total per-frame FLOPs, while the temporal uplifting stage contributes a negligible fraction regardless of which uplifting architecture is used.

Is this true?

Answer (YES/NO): NO